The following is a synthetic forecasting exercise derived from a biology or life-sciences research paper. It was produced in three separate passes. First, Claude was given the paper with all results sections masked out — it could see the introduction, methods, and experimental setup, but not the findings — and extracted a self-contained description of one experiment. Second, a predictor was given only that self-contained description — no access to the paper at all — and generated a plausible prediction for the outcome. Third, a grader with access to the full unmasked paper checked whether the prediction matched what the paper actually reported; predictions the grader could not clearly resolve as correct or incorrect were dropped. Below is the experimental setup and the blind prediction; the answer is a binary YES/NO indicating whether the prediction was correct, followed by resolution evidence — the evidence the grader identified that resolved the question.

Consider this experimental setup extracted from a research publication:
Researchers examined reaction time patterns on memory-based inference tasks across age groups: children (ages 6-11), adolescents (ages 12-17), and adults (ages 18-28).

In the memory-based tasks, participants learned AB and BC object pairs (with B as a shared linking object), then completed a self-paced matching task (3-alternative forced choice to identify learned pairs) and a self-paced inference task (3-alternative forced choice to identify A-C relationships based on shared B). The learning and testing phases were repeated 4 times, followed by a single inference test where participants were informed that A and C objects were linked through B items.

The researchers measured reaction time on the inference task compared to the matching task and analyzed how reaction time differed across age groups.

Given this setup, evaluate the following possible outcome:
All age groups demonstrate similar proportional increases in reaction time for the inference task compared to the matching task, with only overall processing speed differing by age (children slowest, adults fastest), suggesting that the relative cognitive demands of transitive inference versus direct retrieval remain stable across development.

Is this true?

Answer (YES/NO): NO